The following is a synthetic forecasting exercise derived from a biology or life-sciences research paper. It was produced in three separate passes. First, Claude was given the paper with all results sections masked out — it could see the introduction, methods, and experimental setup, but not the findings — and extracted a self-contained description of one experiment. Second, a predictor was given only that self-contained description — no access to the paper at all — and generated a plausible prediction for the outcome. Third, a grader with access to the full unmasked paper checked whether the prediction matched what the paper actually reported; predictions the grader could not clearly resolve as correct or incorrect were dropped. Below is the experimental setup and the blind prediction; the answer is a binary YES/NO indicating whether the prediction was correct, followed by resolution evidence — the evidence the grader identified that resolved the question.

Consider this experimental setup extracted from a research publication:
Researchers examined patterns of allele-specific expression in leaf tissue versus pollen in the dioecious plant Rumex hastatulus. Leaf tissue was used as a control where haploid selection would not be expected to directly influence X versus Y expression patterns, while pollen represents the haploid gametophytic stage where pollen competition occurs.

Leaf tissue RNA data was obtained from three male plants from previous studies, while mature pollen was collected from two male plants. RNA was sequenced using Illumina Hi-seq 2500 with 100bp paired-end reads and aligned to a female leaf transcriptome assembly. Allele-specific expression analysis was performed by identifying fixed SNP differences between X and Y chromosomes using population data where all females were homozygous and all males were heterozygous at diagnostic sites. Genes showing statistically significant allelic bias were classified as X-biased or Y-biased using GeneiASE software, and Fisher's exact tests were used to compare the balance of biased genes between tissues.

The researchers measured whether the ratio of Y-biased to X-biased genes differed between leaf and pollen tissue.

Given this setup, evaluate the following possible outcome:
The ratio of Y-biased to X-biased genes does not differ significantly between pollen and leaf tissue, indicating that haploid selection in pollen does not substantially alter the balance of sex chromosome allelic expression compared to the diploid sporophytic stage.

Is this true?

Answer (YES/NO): NO